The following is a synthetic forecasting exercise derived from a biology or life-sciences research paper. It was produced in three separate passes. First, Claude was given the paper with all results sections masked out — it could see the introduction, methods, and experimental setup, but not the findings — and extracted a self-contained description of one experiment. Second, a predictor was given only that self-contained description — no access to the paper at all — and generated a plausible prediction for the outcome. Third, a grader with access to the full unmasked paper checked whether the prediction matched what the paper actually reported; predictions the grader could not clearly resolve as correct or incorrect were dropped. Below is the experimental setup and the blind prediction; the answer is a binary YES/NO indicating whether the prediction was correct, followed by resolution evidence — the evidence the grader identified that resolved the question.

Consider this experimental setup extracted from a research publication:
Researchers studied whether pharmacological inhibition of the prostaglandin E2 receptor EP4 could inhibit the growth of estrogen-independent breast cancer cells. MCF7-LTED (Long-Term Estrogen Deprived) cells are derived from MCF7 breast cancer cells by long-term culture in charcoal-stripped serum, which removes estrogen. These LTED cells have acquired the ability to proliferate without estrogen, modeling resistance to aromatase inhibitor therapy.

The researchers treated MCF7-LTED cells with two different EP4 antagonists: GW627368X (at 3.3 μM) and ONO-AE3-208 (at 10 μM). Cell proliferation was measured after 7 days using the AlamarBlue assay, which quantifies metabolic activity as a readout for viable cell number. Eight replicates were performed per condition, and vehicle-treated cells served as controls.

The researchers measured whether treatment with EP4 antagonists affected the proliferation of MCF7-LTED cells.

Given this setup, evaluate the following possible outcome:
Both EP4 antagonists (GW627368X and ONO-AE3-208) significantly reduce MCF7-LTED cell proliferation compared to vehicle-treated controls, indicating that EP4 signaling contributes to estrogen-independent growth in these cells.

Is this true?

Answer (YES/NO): YES